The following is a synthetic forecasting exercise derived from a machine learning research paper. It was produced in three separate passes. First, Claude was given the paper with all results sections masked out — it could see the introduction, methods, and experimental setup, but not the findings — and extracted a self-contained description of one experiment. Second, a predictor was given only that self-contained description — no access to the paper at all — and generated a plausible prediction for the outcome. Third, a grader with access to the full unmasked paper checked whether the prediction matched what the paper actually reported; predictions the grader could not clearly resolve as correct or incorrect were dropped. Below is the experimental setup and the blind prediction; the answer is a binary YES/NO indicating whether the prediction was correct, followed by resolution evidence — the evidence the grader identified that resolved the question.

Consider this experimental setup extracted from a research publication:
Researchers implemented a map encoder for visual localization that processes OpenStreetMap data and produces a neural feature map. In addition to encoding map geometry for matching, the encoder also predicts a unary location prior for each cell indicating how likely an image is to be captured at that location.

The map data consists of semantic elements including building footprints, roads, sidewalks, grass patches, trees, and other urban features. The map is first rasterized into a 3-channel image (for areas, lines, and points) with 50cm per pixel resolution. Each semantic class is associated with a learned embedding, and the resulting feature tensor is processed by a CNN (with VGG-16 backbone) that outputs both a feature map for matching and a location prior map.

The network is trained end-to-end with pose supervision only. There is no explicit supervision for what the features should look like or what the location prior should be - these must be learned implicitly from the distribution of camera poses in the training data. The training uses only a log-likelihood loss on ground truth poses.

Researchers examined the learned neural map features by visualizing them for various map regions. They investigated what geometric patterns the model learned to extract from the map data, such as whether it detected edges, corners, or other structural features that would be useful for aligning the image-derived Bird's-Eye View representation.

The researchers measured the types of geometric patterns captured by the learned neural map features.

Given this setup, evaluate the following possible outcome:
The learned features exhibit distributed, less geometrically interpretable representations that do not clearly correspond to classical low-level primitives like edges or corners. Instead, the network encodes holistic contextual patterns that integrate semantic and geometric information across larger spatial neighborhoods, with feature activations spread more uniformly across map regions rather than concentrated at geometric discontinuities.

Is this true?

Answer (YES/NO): NO